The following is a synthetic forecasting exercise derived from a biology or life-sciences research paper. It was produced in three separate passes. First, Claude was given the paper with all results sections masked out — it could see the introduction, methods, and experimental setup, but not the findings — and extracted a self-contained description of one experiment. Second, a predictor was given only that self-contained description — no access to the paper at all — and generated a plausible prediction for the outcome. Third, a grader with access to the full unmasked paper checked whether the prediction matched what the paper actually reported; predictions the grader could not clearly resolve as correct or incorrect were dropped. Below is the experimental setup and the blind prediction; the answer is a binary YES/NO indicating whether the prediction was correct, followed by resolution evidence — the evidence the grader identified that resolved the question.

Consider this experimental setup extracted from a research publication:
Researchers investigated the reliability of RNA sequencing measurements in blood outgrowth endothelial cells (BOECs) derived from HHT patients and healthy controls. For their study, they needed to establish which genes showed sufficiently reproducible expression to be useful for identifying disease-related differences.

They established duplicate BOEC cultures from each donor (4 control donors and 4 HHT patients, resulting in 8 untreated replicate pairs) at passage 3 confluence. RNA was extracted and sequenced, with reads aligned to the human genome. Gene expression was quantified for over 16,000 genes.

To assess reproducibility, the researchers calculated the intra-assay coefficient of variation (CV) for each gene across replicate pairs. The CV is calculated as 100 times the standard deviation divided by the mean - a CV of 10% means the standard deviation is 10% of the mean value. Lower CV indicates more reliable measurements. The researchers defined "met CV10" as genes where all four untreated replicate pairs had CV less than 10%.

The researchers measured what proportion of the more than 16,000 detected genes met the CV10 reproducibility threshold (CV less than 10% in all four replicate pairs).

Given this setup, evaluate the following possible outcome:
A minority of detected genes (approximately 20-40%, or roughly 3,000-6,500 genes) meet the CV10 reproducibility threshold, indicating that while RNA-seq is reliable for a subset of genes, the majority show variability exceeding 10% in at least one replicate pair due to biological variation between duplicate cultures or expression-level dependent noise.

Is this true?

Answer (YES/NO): YES